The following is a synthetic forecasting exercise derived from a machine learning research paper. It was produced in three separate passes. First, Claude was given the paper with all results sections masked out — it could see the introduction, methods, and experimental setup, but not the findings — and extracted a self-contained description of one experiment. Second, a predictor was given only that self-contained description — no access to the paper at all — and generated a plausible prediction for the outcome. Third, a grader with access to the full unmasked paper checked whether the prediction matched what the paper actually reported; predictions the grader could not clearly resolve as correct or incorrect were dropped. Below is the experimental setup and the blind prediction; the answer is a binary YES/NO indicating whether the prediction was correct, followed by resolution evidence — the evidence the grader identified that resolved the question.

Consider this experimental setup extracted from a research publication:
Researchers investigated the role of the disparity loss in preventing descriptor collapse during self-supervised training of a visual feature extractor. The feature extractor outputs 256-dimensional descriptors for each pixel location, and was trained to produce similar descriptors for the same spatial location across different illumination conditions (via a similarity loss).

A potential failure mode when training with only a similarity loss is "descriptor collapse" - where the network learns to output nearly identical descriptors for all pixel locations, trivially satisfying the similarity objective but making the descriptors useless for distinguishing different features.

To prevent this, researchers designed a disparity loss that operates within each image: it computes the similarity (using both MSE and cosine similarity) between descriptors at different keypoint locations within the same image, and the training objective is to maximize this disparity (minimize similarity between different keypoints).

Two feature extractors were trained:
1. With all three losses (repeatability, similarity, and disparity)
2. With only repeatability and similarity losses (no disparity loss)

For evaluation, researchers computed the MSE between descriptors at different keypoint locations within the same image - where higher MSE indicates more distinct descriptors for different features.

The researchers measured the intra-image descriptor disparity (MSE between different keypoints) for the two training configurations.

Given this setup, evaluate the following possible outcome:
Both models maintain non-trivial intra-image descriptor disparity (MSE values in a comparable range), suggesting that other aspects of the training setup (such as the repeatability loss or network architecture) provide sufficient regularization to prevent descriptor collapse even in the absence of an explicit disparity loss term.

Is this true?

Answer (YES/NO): NO